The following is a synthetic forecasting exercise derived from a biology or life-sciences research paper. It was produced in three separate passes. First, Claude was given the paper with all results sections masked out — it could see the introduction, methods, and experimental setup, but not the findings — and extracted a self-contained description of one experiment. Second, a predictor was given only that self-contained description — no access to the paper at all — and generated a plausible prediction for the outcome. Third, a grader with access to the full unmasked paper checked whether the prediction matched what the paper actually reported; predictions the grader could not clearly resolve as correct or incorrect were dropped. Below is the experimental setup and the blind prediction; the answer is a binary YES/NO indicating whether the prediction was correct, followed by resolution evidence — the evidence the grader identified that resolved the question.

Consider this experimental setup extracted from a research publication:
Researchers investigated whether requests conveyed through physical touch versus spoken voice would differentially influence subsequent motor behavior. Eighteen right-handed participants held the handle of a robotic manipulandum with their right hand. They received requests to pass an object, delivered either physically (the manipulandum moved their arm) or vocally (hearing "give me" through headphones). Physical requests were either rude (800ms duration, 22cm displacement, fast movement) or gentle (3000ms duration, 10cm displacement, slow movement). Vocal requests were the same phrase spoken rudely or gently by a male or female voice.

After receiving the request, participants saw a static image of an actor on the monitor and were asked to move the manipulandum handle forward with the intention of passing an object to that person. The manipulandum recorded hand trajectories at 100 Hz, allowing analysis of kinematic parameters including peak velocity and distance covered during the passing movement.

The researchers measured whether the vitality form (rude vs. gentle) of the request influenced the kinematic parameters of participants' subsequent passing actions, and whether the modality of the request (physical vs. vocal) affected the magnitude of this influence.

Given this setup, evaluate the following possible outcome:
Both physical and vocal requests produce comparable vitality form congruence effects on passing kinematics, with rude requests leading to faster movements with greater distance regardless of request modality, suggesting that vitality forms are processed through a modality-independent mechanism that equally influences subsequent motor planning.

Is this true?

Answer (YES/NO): NO